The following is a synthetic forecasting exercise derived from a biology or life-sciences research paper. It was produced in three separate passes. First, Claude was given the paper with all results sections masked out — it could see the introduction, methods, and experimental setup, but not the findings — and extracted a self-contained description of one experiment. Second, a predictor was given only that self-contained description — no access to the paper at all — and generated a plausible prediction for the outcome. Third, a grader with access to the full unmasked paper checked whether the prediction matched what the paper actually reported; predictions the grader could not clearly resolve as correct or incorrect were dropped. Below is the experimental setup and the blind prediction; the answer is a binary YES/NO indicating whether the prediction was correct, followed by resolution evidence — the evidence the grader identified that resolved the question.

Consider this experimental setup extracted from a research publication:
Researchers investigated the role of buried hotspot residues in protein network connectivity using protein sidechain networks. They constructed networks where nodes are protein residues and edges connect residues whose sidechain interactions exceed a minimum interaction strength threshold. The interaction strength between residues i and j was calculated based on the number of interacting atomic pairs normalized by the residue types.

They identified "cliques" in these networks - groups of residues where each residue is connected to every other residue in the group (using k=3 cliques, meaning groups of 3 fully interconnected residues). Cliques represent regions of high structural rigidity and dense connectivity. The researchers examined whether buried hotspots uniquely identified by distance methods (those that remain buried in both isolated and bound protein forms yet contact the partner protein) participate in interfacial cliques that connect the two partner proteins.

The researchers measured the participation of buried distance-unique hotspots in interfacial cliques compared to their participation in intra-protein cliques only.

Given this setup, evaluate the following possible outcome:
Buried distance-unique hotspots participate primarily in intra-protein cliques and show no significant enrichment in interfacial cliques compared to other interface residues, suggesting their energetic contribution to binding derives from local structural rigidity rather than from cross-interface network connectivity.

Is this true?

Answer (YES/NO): NO